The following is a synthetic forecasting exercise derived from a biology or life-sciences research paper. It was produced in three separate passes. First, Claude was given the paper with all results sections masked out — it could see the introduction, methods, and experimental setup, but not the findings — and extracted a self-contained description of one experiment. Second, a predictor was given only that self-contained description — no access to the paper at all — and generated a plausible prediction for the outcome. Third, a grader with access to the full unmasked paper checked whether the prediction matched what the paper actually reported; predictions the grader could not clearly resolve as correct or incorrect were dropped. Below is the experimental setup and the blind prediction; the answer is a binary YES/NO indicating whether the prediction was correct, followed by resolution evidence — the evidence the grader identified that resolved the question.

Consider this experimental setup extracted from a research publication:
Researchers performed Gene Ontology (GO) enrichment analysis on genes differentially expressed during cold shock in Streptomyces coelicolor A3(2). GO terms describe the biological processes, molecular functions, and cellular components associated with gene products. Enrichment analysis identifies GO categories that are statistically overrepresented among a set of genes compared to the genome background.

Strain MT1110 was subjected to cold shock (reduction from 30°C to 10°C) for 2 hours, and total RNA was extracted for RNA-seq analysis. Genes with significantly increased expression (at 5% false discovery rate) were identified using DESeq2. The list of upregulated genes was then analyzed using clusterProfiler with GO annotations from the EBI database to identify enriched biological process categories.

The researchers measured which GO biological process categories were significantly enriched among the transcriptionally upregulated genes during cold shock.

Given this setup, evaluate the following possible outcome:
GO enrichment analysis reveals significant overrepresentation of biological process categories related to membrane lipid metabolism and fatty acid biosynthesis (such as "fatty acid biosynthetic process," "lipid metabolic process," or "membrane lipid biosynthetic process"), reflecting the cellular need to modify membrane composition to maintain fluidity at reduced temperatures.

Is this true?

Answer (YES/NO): NO